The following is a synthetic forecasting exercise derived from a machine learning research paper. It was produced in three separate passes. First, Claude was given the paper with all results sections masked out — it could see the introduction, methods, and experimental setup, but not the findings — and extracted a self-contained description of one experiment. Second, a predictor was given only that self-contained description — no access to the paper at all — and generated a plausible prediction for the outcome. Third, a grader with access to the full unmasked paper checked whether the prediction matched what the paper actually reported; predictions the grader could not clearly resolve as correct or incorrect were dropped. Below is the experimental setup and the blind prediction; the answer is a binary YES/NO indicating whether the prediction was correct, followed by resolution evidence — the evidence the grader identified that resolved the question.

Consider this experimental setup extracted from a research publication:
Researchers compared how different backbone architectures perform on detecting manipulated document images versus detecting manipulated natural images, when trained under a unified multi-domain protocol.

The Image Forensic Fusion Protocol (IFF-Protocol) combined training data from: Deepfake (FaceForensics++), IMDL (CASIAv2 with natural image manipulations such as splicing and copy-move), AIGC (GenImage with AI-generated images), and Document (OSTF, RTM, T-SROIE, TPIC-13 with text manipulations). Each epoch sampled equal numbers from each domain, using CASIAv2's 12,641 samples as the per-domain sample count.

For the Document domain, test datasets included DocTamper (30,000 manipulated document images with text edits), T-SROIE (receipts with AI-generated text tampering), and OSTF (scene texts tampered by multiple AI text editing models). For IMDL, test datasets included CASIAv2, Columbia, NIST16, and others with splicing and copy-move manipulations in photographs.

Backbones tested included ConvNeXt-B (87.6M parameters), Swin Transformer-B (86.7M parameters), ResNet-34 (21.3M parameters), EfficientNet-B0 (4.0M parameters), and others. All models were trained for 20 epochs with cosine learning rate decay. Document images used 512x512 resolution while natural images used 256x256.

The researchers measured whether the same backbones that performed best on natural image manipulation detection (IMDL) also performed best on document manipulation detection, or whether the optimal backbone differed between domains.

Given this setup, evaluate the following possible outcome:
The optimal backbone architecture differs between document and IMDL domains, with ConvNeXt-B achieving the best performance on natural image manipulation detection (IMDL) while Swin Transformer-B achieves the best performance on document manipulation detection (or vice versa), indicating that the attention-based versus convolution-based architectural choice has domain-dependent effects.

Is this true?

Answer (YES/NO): NO